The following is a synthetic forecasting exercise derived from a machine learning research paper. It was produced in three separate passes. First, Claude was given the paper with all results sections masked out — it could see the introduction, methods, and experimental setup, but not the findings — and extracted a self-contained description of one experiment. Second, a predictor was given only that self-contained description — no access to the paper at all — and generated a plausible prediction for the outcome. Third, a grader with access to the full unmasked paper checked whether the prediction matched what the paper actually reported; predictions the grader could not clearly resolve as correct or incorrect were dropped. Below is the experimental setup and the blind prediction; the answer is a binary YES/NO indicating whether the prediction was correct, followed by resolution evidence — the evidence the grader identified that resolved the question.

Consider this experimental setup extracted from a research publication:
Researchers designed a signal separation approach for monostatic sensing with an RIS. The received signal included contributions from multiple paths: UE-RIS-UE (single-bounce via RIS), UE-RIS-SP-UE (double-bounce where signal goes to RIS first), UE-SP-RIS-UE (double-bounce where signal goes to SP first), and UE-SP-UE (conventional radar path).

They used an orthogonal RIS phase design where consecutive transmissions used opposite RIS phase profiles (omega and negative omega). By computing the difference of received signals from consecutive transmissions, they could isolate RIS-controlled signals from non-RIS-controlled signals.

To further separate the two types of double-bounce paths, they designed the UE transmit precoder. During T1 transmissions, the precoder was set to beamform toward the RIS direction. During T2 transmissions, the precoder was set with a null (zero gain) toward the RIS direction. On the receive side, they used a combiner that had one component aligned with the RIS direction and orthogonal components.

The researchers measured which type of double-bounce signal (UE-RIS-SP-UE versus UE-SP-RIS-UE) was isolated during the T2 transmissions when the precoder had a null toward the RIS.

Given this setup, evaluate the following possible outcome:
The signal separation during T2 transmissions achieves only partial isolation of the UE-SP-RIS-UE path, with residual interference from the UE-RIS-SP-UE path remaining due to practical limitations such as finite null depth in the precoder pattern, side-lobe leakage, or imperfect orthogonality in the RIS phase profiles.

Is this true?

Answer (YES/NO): NO